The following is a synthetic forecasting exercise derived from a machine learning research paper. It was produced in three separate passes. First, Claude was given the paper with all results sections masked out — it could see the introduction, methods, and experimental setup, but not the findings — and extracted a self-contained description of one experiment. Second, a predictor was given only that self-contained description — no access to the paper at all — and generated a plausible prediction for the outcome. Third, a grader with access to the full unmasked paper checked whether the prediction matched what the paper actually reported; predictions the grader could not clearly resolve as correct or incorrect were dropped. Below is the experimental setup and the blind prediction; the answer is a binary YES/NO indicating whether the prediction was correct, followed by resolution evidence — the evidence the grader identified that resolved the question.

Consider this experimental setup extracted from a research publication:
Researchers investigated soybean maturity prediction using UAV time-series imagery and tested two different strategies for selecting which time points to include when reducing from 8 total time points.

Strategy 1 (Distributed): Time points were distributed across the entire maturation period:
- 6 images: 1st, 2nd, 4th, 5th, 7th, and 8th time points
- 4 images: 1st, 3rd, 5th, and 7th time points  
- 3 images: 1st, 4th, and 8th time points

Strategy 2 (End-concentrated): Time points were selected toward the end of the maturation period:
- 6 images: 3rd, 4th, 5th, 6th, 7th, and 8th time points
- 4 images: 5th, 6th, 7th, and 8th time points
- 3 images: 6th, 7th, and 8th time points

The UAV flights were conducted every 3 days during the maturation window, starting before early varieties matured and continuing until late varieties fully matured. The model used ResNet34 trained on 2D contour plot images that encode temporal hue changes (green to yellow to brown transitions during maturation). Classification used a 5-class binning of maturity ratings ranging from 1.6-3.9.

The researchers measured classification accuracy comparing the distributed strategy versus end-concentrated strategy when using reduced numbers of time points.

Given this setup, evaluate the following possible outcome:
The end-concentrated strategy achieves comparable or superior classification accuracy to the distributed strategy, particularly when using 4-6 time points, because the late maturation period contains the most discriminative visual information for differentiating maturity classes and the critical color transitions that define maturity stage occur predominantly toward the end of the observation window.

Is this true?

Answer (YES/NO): YES